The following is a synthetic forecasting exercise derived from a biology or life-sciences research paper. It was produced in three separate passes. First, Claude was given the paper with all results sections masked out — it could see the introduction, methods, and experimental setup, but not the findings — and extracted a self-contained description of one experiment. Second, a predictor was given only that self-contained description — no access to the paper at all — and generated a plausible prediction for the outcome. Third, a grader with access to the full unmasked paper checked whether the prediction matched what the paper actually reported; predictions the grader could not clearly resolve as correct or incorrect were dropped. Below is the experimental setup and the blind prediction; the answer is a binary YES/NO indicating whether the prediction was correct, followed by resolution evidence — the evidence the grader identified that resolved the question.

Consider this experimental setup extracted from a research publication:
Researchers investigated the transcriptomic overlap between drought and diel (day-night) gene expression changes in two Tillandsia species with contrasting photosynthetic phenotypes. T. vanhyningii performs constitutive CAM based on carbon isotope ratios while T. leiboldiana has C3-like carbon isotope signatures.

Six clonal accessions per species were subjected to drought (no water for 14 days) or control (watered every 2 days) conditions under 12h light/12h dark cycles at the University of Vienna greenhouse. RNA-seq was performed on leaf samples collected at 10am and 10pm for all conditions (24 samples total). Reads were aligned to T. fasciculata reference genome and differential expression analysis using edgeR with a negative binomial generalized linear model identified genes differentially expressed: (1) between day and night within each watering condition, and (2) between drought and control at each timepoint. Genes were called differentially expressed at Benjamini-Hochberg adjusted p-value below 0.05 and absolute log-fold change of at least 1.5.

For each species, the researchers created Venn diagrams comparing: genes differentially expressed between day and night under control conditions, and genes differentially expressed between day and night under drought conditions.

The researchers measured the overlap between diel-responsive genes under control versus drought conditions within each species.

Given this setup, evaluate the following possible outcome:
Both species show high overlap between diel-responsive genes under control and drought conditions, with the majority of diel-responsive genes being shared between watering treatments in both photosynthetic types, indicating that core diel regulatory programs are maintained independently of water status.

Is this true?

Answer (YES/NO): NO